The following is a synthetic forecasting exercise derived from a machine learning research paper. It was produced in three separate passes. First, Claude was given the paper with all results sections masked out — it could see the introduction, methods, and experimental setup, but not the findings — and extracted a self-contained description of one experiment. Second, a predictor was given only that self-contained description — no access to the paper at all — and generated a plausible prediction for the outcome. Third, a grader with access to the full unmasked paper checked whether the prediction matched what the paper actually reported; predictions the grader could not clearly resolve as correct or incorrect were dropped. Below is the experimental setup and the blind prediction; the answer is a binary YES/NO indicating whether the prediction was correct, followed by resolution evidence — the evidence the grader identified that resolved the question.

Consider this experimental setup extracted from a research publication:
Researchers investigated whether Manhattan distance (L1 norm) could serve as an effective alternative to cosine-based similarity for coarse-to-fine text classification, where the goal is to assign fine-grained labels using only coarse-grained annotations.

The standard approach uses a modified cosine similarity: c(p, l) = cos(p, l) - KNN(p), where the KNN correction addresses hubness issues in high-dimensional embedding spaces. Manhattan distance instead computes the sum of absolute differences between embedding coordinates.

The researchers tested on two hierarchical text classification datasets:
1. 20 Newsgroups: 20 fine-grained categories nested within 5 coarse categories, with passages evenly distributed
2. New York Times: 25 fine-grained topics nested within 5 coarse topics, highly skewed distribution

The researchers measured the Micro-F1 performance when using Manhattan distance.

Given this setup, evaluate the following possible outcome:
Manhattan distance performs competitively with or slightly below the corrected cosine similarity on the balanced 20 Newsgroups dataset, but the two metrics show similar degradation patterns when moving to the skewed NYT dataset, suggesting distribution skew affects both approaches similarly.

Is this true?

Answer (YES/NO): NO